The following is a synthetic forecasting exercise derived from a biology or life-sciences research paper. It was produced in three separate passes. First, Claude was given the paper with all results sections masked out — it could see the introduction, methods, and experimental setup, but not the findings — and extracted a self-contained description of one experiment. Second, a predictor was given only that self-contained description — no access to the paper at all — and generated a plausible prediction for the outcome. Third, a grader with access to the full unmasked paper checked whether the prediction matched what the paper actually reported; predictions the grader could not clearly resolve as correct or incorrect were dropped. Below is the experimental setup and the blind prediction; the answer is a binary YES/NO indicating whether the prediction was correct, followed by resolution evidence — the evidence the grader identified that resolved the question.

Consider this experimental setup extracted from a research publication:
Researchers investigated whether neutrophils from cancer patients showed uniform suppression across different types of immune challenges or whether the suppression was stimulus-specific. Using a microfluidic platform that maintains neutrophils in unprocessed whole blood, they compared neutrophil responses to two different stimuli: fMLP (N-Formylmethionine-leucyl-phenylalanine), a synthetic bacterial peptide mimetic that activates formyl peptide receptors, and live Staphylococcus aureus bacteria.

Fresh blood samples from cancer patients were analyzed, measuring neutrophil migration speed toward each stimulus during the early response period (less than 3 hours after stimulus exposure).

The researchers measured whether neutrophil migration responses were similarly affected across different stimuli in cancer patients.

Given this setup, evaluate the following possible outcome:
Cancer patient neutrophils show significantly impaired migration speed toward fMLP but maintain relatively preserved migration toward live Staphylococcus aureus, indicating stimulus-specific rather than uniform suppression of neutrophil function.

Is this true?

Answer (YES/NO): NO